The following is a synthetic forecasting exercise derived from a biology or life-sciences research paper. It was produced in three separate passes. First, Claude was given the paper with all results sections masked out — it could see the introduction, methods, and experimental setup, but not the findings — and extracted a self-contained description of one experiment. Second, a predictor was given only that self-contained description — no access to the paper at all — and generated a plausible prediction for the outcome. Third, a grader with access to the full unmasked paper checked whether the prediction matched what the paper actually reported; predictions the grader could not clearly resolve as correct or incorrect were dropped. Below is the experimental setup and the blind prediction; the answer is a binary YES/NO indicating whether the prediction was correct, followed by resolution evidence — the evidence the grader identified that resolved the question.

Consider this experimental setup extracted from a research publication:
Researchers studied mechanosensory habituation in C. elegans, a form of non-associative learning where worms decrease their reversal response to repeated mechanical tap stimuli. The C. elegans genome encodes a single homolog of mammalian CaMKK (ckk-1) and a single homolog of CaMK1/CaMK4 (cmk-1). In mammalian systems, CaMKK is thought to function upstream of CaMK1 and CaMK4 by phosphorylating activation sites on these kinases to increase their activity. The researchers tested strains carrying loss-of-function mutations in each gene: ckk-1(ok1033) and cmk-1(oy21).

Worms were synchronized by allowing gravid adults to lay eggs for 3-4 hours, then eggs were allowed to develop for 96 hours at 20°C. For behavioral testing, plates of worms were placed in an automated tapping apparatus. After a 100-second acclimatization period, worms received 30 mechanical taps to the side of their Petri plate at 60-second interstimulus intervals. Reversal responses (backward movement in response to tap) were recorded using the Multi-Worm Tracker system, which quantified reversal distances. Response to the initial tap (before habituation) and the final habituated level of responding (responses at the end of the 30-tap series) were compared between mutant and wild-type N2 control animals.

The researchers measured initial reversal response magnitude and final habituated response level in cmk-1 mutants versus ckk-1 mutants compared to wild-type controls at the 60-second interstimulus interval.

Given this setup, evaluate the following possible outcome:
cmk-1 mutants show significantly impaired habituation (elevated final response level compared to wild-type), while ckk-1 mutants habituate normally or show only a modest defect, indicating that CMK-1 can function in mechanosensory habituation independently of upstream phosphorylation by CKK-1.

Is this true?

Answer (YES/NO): YES